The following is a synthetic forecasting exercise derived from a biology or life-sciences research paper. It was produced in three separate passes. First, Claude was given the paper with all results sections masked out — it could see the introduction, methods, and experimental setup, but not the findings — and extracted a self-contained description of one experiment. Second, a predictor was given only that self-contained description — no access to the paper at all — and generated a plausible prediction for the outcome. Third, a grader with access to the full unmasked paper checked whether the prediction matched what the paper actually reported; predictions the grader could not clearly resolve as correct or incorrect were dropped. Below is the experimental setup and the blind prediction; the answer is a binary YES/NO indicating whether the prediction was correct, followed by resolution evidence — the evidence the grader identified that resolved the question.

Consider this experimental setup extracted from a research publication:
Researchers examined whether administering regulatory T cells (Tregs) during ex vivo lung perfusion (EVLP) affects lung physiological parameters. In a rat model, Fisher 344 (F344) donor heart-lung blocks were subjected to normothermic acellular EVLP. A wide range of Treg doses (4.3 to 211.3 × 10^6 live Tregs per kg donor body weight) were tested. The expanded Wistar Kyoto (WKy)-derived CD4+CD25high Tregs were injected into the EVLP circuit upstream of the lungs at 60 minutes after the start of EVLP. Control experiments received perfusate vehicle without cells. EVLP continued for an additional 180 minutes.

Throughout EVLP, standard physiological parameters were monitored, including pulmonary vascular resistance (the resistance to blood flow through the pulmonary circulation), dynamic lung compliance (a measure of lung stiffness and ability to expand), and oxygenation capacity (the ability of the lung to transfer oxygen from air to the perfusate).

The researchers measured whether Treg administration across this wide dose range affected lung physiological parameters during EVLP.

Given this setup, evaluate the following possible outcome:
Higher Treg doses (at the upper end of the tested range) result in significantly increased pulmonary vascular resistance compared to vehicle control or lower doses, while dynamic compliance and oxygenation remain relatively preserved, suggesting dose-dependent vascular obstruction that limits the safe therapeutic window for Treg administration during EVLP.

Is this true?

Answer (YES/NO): NO